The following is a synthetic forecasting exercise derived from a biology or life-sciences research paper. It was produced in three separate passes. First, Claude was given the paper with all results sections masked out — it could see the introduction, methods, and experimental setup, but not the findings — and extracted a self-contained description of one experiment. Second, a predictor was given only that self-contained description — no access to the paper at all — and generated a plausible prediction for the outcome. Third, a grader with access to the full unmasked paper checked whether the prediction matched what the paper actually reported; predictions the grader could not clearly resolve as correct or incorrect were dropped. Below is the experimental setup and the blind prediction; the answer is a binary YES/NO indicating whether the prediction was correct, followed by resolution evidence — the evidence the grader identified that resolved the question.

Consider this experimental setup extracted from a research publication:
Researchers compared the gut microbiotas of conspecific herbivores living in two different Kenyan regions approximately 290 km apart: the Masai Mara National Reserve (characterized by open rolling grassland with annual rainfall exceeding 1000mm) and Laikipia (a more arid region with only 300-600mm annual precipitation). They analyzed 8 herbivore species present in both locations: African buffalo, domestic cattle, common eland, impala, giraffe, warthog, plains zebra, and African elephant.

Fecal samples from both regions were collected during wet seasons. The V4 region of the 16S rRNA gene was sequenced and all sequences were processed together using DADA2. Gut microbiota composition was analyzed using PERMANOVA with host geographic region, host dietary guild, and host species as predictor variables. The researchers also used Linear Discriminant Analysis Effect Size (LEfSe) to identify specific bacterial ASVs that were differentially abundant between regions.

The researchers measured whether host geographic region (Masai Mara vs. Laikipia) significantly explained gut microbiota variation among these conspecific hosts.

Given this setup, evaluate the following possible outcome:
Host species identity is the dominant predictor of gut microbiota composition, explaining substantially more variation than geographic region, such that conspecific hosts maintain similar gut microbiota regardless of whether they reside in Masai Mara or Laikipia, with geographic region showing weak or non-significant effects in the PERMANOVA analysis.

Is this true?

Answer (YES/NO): YES